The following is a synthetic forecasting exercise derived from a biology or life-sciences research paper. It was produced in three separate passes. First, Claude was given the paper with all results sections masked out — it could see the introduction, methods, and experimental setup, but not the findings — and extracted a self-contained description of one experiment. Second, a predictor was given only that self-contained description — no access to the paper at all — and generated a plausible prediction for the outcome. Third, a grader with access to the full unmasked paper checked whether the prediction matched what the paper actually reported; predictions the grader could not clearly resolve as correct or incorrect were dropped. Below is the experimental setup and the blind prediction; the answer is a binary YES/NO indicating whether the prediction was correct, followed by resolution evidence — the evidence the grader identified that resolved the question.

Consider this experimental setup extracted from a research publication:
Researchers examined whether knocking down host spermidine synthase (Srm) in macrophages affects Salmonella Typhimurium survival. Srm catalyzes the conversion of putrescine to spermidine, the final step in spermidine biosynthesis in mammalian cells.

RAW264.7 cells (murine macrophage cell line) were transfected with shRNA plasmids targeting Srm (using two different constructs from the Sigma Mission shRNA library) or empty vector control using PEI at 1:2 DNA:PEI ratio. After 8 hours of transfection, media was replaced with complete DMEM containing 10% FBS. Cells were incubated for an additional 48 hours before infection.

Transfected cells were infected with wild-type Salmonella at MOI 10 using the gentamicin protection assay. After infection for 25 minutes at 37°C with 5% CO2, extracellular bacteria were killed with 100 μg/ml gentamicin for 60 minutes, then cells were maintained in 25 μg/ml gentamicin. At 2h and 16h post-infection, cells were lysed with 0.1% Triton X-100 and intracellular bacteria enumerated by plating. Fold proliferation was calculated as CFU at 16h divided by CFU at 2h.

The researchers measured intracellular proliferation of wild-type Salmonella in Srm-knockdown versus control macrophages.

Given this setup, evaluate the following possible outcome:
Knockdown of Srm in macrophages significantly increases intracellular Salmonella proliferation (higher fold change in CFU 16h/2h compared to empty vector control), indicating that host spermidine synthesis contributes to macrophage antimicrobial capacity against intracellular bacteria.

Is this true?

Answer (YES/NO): NO